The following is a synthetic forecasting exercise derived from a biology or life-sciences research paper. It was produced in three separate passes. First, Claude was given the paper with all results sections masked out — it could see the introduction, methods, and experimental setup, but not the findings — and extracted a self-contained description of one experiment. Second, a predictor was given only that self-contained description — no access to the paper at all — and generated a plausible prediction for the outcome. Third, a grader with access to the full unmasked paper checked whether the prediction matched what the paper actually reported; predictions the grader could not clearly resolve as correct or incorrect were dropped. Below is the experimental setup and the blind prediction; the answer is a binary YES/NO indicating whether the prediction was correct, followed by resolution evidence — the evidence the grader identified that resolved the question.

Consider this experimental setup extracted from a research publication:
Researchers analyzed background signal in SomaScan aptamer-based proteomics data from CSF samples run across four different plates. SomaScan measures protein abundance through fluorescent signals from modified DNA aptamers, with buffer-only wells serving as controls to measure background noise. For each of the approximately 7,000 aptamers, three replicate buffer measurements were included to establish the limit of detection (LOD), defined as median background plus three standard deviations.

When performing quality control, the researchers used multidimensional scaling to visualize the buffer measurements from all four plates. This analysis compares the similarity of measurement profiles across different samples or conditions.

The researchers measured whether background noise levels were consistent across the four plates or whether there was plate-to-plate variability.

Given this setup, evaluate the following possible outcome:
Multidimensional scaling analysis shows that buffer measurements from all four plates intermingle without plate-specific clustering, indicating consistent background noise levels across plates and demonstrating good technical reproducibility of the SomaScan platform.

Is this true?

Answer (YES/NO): NO